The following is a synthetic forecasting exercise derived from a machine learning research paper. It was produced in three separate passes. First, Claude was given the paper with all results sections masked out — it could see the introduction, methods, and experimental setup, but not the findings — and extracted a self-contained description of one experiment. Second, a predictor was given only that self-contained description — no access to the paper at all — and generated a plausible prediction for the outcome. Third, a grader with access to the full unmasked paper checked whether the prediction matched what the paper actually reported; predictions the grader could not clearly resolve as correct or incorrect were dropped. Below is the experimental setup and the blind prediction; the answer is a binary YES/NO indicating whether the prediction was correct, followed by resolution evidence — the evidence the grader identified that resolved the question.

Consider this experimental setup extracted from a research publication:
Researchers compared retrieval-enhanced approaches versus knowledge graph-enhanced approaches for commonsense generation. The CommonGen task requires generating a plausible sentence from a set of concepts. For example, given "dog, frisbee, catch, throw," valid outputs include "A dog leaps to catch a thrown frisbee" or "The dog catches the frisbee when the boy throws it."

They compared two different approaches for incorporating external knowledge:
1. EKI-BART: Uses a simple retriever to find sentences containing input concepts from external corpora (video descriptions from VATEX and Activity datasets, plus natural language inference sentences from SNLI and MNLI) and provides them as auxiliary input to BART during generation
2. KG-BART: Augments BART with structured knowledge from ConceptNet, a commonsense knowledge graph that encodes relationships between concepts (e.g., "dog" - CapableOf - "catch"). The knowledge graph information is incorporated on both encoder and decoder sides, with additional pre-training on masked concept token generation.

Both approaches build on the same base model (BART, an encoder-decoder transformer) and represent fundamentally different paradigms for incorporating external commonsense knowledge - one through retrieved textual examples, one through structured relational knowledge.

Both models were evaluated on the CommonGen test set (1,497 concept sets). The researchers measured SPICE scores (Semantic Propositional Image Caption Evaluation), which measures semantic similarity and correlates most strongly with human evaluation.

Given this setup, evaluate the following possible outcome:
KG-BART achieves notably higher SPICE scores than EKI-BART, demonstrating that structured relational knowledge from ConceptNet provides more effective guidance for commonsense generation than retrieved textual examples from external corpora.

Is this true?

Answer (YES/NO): NO